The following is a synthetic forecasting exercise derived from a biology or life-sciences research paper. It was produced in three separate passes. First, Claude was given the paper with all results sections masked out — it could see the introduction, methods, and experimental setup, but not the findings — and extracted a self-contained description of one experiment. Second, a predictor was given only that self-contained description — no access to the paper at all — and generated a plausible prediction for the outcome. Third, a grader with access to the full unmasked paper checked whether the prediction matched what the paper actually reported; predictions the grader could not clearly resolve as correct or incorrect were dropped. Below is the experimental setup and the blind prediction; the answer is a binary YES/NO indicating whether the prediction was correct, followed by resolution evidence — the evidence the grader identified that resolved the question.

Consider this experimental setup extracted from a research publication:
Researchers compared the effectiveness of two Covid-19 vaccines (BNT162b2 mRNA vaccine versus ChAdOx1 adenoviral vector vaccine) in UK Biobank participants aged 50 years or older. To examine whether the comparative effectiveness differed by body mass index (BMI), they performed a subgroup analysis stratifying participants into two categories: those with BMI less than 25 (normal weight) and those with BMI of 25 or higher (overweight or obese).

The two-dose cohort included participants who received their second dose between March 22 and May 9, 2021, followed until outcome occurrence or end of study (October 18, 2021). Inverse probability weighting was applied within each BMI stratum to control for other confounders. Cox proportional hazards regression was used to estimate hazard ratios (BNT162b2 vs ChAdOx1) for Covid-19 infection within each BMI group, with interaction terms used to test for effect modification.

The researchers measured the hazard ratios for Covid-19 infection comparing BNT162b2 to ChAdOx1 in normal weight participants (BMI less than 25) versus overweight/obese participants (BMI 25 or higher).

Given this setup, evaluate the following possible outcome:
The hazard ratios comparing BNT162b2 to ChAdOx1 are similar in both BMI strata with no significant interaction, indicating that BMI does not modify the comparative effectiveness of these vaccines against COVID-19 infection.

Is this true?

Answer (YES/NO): YES